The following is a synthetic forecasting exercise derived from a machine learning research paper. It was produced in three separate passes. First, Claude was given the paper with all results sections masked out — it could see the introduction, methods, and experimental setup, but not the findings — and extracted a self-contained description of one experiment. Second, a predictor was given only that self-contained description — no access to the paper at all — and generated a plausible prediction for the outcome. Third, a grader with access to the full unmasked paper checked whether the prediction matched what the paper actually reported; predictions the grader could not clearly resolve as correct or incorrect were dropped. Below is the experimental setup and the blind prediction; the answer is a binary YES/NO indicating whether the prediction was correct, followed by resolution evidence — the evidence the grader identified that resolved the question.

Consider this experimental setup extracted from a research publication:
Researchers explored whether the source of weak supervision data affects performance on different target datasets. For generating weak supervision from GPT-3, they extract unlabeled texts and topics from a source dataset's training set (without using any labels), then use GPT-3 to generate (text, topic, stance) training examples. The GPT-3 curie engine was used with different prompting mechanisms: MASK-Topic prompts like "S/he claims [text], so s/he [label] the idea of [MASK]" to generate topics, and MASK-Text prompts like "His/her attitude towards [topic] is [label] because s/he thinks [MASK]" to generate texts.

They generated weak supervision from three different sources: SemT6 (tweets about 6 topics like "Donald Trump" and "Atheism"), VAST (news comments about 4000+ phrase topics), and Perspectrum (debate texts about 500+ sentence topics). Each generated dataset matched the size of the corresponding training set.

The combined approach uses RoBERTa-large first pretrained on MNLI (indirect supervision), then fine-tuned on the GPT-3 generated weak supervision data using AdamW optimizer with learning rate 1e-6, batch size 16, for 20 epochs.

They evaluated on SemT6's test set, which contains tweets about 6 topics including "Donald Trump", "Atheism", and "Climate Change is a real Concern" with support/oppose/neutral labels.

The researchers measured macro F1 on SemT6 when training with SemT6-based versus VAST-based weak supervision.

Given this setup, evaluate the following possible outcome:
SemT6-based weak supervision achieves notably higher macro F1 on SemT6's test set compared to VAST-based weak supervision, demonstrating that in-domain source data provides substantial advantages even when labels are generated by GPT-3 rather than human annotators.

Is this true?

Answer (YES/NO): NO